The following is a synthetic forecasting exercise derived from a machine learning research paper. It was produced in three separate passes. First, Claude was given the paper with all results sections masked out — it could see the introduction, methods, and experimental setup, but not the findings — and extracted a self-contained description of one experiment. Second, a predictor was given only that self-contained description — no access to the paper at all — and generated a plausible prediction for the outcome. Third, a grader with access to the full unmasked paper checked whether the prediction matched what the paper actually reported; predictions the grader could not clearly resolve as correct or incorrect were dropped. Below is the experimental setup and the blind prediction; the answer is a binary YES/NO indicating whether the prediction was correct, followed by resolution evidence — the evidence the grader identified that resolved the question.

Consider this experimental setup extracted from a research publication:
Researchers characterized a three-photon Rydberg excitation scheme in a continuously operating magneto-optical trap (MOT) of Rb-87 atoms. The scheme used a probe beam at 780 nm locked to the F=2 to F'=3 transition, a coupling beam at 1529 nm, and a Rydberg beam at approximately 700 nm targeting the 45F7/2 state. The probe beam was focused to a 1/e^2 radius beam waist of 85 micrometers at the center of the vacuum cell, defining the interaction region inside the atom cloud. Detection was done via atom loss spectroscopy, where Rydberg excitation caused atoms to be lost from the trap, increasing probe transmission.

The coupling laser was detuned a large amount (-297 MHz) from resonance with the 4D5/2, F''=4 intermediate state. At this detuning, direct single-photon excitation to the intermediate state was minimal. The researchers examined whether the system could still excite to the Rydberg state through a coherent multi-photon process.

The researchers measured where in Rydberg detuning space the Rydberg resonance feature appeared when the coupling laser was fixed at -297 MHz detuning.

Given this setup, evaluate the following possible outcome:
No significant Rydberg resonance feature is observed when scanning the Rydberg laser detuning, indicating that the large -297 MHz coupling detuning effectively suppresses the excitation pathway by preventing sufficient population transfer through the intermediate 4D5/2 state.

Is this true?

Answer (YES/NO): NO